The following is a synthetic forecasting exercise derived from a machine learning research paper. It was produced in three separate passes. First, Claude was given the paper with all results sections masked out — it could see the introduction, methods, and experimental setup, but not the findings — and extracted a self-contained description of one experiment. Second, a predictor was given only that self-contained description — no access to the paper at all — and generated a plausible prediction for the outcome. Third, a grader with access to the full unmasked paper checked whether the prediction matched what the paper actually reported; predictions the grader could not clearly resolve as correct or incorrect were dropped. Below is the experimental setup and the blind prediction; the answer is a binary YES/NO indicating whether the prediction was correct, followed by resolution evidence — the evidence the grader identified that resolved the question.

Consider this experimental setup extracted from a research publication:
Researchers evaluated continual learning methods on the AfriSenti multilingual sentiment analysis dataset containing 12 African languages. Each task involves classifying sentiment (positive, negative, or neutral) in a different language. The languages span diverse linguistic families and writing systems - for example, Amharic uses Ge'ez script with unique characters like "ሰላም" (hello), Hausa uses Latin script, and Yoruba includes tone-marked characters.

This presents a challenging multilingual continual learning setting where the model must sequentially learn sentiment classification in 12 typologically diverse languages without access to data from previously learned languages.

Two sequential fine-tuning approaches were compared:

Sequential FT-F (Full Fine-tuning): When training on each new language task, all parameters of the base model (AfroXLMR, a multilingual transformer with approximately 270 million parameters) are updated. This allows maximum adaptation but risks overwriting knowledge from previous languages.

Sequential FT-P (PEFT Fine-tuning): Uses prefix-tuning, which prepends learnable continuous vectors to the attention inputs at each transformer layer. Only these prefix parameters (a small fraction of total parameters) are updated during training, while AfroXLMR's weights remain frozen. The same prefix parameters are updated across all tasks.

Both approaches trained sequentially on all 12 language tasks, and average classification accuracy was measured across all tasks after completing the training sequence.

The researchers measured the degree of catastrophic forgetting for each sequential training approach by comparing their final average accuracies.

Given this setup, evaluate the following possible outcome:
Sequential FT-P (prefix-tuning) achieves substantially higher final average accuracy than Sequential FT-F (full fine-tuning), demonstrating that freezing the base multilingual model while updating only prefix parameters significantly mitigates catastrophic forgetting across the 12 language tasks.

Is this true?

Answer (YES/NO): YES